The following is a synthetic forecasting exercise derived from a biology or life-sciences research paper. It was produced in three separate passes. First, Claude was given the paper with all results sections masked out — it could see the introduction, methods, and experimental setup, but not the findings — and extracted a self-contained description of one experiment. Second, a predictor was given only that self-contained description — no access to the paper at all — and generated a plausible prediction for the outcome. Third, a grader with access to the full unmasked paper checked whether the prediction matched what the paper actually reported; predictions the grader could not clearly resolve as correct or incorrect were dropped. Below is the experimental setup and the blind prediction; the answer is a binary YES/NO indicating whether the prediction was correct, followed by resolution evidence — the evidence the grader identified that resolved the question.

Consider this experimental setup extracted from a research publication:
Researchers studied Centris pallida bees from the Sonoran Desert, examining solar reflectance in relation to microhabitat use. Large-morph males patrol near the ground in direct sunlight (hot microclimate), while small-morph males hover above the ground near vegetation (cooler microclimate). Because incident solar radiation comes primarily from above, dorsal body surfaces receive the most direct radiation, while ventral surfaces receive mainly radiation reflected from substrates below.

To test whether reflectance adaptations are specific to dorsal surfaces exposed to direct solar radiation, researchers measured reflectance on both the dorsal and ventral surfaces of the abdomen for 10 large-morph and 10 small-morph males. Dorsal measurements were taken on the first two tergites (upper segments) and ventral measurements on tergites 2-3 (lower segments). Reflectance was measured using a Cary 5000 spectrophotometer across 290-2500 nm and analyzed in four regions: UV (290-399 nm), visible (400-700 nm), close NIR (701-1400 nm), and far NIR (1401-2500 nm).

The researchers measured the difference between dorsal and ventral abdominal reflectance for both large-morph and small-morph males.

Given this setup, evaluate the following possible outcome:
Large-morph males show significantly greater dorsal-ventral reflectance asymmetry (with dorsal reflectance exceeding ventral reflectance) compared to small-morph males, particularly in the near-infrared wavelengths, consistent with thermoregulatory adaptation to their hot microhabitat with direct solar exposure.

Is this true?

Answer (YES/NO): NO